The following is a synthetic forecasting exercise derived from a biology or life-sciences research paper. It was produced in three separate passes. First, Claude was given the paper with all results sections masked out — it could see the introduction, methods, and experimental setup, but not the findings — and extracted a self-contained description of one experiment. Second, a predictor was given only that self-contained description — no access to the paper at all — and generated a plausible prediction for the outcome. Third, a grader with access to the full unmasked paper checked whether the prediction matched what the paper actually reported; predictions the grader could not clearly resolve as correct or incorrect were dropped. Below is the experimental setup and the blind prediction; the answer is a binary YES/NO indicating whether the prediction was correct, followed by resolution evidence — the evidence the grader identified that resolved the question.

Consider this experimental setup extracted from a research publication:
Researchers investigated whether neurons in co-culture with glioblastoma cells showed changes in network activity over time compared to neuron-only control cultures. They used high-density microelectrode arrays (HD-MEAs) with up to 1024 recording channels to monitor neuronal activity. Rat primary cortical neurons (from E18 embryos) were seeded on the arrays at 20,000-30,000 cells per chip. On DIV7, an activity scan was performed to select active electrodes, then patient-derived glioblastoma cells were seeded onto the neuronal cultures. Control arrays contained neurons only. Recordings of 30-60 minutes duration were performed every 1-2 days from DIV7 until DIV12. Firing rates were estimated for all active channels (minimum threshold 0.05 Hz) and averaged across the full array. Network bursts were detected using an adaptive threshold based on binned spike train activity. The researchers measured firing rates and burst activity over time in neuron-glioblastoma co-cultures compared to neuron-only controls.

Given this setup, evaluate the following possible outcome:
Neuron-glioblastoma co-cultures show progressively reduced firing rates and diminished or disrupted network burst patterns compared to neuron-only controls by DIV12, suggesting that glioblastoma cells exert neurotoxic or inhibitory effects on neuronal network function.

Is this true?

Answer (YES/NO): NO